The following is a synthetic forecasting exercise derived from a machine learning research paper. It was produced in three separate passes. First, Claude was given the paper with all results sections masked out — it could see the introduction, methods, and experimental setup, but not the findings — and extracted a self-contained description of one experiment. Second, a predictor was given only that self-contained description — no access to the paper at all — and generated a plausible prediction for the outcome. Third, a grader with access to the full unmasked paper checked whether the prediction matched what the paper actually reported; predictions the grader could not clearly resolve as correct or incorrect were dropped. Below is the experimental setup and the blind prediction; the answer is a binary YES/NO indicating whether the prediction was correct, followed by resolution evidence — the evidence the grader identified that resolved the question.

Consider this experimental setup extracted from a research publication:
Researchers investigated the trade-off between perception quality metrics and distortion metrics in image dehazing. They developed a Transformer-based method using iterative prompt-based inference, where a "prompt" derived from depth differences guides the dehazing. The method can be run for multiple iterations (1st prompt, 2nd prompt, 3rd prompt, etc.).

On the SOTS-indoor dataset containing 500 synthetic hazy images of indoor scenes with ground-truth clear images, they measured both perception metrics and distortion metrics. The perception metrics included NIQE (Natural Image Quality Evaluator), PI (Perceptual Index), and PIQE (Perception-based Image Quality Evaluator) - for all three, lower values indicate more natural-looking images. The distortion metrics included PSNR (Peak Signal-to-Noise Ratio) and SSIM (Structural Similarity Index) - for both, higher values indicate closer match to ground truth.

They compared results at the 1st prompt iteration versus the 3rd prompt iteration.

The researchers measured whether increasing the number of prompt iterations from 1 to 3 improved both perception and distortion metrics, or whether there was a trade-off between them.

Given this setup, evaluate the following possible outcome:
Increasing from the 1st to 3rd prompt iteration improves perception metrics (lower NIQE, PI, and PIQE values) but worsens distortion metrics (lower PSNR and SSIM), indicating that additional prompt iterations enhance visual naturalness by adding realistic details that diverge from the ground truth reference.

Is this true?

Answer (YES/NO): YES